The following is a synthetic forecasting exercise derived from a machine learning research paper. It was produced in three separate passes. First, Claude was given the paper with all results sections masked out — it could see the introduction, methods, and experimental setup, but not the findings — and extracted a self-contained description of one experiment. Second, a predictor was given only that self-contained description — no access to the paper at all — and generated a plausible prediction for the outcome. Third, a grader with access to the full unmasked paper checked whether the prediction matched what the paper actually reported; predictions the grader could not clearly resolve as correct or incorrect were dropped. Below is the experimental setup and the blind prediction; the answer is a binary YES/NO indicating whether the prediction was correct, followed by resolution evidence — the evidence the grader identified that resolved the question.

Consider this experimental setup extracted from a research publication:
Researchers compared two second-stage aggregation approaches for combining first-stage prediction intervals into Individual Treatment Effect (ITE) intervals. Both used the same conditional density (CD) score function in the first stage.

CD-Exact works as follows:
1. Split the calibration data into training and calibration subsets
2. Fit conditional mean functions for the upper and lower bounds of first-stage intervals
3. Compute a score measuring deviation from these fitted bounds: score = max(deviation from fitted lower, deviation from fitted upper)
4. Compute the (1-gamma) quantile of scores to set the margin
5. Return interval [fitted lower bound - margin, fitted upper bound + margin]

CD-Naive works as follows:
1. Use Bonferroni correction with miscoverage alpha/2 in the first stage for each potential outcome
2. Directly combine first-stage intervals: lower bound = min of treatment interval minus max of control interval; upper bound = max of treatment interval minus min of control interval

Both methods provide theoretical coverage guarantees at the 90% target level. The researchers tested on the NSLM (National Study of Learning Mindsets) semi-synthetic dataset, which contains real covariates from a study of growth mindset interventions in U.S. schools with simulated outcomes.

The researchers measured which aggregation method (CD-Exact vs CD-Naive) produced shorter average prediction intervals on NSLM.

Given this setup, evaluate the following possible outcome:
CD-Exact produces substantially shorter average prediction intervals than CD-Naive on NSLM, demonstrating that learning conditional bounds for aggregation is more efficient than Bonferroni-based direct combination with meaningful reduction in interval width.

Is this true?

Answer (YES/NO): NO